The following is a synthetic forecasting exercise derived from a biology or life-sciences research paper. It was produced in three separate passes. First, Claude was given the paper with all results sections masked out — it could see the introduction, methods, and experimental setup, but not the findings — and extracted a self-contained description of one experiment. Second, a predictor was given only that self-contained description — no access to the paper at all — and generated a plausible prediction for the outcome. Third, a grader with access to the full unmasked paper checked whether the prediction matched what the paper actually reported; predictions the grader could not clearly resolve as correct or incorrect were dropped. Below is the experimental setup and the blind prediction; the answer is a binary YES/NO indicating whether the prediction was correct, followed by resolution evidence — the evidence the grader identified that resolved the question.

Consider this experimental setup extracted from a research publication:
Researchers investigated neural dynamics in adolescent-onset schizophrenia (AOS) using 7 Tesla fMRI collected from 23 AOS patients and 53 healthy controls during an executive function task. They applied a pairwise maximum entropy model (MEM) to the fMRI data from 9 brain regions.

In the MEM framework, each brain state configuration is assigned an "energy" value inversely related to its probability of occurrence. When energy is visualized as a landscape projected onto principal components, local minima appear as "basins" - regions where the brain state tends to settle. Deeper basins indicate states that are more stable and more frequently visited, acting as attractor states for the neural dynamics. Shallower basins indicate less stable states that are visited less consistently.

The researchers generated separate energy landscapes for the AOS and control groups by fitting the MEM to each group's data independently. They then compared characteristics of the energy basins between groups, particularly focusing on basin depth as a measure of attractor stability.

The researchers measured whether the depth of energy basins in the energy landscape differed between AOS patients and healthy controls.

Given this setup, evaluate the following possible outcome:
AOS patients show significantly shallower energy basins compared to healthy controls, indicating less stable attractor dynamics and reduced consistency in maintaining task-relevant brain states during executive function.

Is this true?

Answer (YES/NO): YES